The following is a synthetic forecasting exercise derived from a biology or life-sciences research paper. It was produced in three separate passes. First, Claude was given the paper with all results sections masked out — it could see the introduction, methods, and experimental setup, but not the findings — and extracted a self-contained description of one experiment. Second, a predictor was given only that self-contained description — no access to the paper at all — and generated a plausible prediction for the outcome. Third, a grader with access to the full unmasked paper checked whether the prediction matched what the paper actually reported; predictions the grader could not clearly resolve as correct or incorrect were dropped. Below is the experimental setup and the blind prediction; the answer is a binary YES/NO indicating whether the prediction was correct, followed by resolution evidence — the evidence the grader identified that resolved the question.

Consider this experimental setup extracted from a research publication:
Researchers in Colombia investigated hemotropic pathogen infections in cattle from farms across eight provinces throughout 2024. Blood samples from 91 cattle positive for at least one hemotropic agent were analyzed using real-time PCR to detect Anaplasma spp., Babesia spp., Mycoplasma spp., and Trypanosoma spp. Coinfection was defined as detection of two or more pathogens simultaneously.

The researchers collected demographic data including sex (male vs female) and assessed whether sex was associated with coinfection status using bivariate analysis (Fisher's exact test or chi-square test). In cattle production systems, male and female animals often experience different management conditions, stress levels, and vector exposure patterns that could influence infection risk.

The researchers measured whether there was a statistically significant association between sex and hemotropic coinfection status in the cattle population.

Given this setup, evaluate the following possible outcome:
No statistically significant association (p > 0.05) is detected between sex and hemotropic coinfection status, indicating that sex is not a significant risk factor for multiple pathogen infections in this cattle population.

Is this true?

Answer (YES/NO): NO